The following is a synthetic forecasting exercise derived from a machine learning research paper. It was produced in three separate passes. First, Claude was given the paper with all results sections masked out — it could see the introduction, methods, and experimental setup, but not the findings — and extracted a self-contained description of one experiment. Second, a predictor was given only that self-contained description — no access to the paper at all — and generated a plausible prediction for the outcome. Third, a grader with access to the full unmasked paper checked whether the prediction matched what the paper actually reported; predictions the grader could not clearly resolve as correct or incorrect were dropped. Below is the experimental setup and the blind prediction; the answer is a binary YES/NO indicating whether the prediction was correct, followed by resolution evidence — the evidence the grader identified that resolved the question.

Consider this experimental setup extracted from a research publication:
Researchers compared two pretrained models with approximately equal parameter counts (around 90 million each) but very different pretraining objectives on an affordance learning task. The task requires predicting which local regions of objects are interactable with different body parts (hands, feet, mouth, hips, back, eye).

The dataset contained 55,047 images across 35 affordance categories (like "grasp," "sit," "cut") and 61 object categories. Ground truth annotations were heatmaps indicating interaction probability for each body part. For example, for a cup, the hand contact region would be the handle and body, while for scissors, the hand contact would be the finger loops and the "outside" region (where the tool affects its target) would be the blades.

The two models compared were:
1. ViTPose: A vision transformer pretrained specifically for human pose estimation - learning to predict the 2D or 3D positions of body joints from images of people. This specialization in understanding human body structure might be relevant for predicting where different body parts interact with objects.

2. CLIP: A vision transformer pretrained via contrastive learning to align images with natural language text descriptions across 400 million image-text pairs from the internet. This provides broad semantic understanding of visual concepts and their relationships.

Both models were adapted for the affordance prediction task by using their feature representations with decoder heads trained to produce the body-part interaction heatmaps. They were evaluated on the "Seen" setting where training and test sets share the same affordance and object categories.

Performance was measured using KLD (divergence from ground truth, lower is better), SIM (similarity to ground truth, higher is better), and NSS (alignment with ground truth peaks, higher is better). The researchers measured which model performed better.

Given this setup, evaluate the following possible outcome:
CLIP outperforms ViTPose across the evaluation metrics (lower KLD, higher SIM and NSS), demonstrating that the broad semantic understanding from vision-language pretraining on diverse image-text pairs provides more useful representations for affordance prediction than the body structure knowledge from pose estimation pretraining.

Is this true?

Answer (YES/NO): YES